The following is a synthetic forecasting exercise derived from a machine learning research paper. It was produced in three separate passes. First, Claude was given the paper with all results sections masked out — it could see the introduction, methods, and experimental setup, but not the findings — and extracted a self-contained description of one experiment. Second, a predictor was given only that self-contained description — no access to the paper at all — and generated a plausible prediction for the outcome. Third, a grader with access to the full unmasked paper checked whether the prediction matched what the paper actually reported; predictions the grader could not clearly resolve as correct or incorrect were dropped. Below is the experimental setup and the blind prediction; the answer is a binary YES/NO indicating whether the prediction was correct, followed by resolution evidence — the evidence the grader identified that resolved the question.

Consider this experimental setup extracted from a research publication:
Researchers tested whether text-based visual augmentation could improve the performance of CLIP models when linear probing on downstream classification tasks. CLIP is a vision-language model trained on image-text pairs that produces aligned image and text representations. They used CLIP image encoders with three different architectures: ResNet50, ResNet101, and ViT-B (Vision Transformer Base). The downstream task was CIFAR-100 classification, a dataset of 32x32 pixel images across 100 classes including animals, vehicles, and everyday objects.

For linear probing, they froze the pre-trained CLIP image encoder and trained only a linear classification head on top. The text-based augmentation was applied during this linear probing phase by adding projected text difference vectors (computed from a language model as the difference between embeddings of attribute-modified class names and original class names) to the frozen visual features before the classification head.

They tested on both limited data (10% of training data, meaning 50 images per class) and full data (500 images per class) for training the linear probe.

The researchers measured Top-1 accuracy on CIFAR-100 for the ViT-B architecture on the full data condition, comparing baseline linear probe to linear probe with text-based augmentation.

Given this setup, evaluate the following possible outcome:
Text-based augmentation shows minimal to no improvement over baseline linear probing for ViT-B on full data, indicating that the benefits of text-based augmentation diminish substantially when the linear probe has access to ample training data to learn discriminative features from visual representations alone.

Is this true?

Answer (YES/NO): YES